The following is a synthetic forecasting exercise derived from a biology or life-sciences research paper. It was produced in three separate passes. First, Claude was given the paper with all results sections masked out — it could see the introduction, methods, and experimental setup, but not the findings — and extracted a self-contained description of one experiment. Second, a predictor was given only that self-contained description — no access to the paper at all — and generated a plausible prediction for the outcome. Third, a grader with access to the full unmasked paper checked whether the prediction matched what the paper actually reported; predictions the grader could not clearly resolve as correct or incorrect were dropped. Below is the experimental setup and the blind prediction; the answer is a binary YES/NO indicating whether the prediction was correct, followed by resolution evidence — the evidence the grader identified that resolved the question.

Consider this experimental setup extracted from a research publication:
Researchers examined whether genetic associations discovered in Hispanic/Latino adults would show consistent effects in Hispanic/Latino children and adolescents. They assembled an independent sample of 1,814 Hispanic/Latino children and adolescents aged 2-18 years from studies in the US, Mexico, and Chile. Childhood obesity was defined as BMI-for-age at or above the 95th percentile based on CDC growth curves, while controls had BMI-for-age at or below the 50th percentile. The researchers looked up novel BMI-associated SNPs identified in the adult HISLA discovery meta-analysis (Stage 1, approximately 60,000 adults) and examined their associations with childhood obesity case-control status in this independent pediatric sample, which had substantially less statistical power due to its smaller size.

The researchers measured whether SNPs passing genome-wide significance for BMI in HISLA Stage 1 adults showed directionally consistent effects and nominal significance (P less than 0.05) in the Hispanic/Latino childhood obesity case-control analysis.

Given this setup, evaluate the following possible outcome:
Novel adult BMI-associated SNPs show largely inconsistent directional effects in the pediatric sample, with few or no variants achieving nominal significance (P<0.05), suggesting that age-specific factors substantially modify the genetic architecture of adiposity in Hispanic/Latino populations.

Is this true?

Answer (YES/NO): NO